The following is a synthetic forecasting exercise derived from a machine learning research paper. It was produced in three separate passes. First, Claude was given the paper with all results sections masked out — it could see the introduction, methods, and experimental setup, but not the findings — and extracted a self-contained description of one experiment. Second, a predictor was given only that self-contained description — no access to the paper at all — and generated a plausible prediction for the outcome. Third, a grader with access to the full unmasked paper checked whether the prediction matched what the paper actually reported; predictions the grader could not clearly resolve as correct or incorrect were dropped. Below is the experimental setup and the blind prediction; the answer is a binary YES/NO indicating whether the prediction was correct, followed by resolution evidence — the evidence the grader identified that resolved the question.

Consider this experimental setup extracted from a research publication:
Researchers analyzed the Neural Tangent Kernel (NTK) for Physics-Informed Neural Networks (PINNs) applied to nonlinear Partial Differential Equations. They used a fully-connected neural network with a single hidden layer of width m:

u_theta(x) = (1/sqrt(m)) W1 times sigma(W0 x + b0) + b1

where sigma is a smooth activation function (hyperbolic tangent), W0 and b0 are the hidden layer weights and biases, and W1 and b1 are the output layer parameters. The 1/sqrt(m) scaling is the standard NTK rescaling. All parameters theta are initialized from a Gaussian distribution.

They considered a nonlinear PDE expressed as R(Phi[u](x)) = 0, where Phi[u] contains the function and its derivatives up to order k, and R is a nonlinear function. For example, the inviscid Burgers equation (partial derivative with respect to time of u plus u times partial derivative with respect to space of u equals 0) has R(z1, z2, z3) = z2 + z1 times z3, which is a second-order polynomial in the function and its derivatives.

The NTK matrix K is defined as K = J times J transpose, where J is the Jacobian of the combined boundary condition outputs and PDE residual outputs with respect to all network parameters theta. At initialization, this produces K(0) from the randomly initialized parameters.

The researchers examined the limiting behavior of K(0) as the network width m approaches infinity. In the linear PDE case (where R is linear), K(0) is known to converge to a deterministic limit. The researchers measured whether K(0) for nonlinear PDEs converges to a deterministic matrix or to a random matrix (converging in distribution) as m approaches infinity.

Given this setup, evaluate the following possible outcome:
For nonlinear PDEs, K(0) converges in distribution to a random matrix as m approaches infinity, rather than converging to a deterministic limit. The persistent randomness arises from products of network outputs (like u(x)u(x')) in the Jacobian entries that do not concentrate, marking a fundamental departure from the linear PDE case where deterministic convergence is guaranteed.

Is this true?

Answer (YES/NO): YES